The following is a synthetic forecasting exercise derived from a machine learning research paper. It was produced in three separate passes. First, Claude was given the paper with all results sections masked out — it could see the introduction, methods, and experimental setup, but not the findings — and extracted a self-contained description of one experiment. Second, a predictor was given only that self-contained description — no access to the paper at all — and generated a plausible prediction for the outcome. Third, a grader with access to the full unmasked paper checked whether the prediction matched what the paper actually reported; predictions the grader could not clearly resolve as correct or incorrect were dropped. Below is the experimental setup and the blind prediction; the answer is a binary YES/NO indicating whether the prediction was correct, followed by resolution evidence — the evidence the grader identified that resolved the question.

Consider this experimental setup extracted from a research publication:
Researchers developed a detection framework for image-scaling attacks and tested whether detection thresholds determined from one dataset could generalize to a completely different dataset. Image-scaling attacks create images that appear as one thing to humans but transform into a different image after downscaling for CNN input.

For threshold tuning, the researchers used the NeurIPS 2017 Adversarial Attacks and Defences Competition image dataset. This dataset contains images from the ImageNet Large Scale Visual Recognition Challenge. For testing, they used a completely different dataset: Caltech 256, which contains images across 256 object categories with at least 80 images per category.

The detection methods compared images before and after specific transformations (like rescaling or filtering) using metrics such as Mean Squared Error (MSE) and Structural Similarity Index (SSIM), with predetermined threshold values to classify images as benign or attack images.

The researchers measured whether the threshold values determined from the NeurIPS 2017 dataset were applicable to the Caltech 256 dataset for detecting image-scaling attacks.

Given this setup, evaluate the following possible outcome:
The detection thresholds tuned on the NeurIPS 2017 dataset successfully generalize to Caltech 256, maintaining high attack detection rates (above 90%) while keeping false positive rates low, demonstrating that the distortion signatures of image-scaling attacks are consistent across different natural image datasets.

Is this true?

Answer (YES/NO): YES